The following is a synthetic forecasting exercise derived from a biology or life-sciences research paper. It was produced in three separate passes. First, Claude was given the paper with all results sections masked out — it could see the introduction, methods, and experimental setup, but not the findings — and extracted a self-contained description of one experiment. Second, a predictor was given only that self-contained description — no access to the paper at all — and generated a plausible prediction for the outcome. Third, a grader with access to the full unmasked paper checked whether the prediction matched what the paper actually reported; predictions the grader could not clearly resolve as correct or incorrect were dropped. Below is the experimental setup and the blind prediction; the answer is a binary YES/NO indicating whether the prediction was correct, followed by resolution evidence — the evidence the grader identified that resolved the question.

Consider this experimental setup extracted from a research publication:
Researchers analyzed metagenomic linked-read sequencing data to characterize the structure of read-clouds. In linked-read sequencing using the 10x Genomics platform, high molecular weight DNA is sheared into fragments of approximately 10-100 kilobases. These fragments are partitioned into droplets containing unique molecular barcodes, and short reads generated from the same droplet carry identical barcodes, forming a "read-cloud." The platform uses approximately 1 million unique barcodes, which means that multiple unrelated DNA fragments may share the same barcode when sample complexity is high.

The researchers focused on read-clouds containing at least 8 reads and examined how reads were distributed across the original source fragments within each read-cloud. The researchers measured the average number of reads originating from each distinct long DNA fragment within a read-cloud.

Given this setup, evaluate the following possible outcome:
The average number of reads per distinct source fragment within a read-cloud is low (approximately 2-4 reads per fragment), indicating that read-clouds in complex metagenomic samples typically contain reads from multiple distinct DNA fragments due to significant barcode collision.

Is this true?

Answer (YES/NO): YES